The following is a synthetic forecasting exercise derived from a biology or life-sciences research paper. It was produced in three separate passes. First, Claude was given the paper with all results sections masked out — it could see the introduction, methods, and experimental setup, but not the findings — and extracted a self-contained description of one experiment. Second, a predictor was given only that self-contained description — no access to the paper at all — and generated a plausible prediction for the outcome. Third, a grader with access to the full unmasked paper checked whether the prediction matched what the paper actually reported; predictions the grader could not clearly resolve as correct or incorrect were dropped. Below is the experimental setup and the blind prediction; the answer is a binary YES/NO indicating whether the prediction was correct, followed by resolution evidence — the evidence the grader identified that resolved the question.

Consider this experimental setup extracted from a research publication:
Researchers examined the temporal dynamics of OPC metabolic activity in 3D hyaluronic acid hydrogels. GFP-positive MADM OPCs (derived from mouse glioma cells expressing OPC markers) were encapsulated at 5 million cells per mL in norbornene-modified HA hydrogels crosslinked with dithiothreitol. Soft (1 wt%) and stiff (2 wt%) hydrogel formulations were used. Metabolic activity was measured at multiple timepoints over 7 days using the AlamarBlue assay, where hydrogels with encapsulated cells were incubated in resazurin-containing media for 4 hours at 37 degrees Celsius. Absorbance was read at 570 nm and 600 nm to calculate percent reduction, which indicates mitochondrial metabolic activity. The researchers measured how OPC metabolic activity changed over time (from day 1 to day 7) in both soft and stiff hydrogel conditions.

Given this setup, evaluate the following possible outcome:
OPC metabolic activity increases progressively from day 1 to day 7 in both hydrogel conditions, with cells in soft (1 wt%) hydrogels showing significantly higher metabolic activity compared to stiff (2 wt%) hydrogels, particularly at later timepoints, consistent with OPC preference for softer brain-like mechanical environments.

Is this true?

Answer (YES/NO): NO